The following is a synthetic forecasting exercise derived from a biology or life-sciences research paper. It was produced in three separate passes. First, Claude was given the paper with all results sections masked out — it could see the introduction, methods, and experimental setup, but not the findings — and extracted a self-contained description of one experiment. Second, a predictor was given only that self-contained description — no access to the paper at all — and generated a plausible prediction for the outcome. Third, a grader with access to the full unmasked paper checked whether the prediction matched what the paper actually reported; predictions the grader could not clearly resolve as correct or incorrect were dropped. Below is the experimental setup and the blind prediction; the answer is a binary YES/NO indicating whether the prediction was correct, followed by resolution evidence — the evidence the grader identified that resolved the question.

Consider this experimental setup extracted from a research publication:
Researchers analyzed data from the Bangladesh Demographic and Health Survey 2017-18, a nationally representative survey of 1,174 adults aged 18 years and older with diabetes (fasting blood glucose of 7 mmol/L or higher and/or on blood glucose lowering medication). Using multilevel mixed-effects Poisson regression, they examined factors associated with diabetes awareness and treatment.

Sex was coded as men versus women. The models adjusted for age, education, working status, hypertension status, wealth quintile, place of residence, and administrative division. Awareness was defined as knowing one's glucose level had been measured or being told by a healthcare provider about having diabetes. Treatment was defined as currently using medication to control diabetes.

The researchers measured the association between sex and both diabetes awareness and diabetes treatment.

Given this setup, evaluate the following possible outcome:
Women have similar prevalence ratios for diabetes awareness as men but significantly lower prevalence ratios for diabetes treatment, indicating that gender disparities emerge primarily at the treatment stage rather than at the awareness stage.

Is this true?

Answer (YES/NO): NO